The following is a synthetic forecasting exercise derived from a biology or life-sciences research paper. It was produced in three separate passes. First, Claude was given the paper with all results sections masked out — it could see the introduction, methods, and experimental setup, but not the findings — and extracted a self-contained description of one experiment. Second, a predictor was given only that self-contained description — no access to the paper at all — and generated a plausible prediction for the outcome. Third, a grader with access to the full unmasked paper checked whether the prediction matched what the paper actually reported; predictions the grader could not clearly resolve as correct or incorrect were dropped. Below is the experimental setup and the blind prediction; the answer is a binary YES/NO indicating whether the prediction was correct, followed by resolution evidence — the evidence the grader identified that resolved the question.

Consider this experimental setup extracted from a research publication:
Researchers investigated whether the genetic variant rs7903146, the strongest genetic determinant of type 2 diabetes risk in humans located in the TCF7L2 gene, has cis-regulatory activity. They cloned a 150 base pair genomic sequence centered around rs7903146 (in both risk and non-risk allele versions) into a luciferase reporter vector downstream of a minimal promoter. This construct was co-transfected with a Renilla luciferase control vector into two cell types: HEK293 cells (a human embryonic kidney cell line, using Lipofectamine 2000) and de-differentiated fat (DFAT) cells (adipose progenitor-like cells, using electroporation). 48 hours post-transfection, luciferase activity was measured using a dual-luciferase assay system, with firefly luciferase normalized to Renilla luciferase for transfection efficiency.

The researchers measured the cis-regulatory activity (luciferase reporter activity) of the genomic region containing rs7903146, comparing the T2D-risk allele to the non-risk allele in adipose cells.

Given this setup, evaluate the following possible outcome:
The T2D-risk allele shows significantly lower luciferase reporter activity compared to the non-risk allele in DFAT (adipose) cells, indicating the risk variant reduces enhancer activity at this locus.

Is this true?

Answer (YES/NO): YES